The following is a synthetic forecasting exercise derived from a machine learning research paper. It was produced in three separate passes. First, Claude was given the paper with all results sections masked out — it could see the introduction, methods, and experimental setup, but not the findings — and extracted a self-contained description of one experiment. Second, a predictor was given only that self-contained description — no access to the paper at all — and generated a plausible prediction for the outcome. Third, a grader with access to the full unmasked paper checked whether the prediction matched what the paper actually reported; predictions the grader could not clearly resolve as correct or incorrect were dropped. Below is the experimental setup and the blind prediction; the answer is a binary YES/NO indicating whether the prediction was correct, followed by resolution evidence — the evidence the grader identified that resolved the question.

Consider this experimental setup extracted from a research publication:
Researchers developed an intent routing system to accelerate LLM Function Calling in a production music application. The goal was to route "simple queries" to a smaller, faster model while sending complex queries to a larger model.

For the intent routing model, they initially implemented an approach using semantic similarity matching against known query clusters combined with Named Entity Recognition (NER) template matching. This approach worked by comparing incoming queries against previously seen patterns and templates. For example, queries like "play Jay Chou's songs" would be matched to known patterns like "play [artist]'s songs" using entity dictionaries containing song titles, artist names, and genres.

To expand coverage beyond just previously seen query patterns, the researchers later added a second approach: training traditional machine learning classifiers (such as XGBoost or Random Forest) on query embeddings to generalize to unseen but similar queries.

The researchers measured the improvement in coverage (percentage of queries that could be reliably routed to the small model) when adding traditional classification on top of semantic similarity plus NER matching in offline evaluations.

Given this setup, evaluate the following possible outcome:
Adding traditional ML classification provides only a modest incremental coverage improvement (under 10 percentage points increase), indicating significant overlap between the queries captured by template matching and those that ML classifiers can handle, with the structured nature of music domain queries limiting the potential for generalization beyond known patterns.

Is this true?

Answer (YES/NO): NO